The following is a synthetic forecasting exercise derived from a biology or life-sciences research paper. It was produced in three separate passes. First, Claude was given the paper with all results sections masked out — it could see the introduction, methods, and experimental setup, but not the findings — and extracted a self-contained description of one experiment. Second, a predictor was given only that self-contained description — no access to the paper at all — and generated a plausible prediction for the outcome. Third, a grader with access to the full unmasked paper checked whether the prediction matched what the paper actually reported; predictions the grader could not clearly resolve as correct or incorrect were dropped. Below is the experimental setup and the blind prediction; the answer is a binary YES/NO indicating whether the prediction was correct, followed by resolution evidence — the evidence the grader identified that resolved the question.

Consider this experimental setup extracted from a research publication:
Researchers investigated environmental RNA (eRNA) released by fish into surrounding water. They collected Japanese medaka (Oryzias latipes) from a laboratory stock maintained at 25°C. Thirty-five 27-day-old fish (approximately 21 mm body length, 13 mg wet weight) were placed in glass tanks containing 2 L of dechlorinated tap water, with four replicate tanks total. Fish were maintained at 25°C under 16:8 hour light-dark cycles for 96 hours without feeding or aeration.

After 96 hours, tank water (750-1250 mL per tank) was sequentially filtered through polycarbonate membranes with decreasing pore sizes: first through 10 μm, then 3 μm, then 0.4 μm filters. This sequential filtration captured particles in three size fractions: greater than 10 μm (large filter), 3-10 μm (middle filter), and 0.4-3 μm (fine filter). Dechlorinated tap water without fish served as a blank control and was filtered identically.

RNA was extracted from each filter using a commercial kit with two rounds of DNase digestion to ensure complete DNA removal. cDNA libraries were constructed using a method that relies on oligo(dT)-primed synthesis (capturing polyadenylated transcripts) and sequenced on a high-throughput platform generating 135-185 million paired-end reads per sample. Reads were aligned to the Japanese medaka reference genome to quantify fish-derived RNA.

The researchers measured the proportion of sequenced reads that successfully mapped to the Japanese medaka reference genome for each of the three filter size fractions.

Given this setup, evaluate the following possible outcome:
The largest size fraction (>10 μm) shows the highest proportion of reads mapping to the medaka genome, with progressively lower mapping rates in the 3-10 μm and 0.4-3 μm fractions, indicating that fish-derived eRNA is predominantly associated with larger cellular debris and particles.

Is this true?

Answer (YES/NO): NO